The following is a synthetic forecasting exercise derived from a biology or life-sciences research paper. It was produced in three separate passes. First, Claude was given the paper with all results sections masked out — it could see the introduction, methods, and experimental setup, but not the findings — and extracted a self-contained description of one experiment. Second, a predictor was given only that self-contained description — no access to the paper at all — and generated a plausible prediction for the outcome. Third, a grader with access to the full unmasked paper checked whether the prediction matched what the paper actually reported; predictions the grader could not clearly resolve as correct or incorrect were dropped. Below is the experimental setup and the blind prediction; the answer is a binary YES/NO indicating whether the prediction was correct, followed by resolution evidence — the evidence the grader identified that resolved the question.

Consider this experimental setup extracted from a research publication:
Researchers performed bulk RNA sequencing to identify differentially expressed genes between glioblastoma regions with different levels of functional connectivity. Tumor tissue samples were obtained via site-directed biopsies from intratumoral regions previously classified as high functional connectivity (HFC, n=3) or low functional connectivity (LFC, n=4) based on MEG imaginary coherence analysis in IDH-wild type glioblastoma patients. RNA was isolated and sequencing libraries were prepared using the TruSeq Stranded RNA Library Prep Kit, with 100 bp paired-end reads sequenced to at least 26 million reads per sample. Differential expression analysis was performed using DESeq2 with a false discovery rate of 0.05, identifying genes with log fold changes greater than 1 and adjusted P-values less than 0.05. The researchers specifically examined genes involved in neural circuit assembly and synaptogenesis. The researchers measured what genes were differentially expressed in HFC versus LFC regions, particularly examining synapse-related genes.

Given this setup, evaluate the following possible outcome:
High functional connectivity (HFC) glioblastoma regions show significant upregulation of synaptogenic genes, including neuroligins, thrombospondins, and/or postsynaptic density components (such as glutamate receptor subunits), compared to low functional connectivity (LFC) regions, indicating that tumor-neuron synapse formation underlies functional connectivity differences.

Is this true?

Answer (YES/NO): YES